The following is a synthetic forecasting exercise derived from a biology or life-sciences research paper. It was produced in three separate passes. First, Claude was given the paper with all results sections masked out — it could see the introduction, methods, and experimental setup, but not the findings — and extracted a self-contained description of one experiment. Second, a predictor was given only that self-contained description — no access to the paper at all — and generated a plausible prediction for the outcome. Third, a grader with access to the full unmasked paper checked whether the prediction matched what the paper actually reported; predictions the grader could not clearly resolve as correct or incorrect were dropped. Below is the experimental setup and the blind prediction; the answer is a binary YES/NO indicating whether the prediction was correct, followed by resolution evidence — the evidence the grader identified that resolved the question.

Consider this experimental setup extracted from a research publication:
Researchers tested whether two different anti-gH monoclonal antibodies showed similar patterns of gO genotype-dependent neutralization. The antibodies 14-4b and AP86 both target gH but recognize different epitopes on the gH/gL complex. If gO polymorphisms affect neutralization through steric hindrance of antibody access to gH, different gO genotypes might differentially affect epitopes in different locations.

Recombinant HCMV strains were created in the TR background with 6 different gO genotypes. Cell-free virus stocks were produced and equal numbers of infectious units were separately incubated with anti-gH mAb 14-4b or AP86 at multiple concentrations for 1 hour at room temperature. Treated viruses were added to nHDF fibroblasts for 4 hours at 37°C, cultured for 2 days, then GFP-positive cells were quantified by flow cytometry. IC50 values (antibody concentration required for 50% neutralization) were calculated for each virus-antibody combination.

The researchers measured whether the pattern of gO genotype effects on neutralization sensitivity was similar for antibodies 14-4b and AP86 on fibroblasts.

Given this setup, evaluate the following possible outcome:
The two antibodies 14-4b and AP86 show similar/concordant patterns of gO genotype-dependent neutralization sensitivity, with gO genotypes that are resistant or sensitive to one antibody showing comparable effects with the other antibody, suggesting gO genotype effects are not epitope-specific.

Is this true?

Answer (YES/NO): NO